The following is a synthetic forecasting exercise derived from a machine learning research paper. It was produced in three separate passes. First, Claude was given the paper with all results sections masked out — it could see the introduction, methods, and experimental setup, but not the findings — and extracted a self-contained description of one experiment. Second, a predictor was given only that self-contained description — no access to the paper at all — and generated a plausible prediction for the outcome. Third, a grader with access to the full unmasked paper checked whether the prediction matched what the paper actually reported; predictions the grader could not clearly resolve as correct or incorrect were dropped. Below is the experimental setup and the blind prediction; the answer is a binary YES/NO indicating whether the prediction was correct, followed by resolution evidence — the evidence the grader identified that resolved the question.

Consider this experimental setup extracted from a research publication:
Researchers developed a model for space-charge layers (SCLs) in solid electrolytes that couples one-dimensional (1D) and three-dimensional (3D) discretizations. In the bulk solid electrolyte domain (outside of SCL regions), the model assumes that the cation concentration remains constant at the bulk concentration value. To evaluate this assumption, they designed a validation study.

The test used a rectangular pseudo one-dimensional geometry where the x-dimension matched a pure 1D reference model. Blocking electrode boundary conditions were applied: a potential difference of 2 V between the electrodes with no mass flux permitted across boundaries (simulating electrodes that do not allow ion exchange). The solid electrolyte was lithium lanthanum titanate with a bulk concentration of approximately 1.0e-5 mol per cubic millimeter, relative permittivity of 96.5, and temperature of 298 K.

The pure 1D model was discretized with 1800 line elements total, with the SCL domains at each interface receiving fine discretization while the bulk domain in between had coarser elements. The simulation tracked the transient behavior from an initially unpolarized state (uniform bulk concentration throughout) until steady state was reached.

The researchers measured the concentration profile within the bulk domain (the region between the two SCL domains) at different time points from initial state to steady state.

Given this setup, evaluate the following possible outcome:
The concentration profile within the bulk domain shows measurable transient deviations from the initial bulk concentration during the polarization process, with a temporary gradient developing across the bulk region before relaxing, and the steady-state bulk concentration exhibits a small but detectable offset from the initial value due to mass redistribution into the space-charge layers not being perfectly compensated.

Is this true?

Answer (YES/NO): NO